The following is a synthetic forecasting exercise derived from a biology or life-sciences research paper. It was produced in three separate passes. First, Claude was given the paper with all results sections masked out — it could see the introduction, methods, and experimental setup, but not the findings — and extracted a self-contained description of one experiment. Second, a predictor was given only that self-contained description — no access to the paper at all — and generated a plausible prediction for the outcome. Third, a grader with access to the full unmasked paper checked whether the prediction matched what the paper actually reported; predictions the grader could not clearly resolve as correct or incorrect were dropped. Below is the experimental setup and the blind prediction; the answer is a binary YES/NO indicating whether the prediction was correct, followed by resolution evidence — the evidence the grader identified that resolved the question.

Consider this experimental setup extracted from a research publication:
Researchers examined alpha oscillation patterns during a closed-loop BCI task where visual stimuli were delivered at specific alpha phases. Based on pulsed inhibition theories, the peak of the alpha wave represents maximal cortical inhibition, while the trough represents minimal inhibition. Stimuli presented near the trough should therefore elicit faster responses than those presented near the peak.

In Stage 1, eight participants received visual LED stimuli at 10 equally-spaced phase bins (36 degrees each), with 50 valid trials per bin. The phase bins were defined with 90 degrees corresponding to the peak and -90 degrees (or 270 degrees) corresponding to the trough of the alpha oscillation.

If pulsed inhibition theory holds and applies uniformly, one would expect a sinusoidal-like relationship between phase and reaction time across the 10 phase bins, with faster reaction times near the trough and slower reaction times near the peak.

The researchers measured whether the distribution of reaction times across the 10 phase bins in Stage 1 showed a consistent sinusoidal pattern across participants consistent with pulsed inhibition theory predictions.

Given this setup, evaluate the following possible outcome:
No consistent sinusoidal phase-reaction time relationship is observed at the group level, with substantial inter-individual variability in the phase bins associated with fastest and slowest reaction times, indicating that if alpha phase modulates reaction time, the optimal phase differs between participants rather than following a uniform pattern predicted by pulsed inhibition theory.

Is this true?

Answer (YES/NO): YES